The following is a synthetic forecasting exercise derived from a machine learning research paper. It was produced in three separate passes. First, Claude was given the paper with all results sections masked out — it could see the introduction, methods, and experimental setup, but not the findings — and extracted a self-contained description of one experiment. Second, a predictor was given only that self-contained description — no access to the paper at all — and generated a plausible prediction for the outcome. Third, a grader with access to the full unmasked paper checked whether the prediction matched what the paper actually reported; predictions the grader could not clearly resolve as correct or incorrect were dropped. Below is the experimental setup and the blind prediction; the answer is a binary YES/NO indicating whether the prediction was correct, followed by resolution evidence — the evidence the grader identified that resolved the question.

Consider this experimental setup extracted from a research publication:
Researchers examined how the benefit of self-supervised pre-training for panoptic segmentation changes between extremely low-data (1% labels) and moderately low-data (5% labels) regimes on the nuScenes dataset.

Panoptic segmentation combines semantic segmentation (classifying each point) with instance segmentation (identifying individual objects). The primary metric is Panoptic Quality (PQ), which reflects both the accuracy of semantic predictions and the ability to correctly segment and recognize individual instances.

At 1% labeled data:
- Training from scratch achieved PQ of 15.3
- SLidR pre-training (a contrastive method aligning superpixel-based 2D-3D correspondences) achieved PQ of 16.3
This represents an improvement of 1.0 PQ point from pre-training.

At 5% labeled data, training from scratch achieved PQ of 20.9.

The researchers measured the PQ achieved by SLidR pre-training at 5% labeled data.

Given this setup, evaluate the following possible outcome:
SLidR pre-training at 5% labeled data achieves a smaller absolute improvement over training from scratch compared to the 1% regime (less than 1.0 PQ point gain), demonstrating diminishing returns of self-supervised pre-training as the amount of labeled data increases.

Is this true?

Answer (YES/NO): YES